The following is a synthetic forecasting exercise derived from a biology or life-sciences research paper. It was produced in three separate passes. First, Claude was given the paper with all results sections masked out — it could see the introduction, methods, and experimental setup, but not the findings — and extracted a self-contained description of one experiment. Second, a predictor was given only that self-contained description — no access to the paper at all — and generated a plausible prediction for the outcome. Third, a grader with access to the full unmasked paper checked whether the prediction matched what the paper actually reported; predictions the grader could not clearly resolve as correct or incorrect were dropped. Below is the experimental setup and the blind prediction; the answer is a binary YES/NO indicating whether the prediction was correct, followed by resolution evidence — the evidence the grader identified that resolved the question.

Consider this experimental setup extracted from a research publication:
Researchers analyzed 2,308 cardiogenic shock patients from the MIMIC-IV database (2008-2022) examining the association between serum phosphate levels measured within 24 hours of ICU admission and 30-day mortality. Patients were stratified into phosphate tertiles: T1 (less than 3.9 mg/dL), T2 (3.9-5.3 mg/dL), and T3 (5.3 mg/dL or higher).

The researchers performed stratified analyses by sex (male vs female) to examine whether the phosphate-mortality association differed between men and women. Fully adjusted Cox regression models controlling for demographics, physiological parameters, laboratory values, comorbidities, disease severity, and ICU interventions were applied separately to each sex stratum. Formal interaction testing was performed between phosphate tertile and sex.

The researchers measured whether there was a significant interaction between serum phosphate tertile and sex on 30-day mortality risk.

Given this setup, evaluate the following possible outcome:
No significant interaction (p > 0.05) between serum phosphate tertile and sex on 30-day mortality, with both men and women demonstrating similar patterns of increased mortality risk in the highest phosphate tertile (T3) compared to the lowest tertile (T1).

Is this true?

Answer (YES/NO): YES